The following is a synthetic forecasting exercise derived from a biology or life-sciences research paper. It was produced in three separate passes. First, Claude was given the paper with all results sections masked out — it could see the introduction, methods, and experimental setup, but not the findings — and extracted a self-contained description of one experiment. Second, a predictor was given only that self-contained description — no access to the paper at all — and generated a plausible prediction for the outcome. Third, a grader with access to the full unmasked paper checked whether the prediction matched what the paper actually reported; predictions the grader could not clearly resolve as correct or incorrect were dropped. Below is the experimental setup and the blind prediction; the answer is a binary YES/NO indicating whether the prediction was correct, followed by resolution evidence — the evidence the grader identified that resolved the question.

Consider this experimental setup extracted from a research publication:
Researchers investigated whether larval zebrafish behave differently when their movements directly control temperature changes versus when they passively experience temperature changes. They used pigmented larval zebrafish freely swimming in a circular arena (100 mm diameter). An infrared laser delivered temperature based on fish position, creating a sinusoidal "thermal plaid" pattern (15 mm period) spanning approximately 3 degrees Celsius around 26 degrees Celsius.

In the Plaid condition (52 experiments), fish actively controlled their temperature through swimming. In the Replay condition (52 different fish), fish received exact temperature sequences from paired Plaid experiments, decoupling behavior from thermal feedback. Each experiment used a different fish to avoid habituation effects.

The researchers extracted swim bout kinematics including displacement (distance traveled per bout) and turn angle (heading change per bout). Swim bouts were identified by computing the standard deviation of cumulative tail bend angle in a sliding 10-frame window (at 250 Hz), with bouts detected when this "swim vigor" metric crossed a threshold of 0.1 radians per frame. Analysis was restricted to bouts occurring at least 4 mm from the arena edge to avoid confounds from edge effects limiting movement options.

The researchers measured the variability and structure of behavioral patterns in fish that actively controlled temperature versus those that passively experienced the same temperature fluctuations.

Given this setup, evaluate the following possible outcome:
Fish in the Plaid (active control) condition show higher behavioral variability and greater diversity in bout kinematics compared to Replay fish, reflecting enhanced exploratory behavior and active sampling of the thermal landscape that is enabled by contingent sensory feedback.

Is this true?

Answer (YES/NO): NO